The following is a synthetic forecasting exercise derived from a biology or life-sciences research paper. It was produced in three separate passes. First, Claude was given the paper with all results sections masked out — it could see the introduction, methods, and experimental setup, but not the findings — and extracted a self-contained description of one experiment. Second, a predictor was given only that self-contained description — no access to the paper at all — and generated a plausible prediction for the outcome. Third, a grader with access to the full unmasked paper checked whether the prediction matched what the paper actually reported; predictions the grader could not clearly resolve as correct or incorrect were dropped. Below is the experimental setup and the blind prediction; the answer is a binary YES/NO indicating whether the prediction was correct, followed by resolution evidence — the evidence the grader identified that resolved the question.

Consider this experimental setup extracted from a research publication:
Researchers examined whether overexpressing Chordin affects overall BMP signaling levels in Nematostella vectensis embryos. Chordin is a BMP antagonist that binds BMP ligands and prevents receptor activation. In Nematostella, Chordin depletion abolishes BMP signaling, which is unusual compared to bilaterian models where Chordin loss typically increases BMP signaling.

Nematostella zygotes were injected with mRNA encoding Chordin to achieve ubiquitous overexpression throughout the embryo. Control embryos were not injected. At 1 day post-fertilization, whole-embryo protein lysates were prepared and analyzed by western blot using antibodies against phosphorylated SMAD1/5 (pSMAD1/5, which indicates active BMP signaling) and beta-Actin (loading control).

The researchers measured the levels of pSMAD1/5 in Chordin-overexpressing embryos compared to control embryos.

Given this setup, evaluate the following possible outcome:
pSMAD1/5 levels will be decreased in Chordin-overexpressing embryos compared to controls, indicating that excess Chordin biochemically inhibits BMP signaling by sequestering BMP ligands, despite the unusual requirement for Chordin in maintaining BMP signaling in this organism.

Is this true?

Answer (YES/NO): YES